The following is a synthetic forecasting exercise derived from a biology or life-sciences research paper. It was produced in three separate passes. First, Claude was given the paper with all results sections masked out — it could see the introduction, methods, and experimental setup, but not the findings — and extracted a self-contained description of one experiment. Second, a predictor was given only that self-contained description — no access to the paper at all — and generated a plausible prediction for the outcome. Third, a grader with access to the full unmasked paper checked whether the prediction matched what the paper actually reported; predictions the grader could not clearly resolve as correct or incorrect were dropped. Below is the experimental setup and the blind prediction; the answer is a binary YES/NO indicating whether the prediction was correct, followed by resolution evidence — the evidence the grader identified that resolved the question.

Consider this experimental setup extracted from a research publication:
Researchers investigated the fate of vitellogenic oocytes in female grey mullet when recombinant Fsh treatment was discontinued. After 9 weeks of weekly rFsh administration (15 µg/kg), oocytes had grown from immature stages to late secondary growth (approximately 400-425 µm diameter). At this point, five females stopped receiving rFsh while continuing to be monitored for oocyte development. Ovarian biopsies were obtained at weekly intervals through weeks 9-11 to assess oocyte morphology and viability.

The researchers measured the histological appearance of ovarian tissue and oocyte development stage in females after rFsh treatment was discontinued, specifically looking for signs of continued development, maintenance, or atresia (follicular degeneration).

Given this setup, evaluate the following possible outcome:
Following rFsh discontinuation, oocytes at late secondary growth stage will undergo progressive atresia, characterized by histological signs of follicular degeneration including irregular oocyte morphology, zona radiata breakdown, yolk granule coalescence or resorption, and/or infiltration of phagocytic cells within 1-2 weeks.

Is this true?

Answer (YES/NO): NO